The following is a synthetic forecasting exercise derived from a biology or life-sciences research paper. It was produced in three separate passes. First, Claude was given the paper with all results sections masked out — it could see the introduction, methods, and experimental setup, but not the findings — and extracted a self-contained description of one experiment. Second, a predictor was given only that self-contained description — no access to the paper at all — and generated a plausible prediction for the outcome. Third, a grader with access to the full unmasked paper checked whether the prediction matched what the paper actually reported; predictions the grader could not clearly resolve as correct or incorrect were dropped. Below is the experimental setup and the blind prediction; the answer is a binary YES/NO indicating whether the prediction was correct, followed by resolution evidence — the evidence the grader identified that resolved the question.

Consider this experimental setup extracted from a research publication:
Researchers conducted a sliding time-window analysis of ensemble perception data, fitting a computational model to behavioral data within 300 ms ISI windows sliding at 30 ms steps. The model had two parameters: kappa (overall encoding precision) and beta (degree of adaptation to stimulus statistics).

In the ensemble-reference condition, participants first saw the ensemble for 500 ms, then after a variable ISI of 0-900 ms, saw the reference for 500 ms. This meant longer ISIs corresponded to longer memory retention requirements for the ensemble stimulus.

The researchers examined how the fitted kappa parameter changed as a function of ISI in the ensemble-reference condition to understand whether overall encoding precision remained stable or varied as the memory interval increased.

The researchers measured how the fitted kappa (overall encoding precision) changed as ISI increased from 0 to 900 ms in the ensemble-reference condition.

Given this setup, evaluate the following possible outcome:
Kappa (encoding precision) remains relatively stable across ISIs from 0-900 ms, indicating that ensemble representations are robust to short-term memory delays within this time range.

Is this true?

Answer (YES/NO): YES